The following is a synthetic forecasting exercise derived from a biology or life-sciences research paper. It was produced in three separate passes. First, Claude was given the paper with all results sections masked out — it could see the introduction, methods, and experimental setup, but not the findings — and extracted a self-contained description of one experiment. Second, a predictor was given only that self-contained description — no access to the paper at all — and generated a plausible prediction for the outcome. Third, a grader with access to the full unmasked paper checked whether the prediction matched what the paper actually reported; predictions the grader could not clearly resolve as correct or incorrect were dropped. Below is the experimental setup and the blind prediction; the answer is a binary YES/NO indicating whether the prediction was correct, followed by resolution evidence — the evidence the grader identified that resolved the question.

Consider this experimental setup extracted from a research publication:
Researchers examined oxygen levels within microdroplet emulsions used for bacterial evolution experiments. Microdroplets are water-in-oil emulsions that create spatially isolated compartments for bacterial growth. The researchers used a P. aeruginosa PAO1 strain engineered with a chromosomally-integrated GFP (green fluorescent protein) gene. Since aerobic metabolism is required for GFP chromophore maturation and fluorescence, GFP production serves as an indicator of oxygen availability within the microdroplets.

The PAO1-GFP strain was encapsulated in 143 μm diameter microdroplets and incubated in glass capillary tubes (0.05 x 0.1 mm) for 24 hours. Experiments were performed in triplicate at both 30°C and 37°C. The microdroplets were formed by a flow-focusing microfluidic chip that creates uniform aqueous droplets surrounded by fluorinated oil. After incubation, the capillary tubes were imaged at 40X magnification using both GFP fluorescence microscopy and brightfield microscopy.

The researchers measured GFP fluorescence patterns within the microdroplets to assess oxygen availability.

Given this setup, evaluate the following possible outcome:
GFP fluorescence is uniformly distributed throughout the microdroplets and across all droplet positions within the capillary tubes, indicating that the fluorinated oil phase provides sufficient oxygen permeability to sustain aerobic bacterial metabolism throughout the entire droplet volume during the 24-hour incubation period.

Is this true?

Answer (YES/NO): NO